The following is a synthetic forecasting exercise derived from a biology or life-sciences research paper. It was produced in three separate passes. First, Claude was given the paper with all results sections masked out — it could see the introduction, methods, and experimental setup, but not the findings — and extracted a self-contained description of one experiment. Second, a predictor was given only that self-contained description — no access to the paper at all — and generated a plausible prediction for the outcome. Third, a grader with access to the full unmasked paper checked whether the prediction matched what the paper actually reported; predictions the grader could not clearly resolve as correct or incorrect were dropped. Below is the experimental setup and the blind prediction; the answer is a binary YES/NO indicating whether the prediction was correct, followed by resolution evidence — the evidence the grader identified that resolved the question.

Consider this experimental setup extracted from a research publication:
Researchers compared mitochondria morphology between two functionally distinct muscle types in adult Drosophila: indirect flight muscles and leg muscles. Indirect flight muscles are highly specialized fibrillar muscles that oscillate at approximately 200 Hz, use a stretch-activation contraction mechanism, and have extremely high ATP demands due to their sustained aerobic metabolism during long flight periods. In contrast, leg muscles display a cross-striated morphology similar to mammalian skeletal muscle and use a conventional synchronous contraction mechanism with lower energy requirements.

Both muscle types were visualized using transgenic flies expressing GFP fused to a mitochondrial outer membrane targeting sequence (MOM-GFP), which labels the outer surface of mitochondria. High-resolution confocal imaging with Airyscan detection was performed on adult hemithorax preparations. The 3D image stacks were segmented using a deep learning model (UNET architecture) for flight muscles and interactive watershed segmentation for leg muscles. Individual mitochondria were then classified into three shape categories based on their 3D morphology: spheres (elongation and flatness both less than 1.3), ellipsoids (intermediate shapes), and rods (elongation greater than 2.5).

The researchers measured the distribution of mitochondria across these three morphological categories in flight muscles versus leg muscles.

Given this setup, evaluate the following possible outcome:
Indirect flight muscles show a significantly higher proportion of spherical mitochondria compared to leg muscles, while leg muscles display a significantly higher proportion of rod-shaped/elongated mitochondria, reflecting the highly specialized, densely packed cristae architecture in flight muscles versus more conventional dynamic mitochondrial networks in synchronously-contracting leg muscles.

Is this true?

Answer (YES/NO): NO